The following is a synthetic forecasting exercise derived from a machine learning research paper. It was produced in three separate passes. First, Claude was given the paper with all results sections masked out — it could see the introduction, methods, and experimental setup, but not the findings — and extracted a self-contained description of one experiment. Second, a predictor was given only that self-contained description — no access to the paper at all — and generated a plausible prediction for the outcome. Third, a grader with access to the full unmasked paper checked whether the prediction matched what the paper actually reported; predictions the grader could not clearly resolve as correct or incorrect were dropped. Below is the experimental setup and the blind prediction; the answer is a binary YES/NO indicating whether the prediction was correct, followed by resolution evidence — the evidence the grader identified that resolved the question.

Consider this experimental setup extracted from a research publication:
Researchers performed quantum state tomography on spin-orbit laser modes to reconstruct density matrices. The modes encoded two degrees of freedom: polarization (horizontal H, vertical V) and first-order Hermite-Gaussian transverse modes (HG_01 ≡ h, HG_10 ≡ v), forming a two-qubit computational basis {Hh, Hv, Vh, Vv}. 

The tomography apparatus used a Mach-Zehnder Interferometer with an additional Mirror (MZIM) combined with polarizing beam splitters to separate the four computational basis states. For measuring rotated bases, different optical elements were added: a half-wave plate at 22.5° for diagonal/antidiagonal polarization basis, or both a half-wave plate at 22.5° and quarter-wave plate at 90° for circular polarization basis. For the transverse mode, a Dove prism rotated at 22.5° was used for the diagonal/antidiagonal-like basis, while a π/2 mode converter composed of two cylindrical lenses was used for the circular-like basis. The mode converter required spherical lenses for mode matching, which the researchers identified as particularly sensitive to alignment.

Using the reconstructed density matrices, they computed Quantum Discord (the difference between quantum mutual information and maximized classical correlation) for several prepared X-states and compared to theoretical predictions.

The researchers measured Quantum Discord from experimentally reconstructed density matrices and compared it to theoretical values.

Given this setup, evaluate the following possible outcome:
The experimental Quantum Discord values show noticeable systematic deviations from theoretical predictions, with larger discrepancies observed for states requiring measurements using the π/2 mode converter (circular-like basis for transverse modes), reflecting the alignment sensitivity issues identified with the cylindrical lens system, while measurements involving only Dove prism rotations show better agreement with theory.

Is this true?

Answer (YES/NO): NO